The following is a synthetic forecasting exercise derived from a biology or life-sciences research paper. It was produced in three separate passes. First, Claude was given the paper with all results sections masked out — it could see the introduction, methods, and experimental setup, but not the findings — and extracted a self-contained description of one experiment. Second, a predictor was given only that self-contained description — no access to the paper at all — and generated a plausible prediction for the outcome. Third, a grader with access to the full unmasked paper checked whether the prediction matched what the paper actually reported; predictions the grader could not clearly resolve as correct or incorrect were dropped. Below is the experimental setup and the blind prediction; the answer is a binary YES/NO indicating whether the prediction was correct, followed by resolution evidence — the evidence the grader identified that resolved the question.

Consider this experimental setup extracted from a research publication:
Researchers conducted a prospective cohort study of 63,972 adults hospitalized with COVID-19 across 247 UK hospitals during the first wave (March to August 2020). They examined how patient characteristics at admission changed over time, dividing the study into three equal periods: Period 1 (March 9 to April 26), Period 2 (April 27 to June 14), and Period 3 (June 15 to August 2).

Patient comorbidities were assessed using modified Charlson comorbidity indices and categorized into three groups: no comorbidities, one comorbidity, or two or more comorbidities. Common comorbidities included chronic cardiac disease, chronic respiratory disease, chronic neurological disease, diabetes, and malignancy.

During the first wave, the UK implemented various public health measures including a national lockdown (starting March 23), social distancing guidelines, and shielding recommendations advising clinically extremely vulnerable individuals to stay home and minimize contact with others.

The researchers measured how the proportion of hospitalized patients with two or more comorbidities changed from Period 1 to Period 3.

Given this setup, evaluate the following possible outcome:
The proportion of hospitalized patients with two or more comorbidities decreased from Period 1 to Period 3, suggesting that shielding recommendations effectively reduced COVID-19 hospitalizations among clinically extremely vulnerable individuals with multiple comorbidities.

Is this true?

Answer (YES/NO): NO